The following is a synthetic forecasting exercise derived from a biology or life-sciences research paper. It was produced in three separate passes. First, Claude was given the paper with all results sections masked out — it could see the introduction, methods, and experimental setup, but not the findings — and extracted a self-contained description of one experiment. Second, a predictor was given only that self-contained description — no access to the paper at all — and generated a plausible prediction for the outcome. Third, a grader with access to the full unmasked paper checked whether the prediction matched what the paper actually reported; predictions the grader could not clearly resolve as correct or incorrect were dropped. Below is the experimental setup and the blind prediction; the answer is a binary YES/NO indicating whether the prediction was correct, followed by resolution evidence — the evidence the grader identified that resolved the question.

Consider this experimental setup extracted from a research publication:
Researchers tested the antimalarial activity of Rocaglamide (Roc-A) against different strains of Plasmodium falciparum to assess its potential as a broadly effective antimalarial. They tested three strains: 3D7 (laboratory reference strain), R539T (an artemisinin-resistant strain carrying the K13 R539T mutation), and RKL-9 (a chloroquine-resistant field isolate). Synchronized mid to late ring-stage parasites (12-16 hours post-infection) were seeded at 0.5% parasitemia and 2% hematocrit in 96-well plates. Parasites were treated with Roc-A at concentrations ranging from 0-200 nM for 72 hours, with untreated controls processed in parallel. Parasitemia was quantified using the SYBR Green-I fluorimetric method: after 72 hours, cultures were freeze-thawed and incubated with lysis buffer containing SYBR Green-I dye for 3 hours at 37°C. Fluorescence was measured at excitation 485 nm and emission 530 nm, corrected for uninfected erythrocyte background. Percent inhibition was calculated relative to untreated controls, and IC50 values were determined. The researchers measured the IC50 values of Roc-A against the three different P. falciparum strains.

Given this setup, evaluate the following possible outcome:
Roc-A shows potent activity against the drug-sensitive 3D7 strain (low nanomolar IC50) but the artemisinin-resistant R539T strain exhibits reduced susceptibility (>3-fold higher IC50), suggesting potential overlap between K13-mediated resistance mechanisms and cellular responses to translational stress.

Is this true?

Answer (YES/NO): YES